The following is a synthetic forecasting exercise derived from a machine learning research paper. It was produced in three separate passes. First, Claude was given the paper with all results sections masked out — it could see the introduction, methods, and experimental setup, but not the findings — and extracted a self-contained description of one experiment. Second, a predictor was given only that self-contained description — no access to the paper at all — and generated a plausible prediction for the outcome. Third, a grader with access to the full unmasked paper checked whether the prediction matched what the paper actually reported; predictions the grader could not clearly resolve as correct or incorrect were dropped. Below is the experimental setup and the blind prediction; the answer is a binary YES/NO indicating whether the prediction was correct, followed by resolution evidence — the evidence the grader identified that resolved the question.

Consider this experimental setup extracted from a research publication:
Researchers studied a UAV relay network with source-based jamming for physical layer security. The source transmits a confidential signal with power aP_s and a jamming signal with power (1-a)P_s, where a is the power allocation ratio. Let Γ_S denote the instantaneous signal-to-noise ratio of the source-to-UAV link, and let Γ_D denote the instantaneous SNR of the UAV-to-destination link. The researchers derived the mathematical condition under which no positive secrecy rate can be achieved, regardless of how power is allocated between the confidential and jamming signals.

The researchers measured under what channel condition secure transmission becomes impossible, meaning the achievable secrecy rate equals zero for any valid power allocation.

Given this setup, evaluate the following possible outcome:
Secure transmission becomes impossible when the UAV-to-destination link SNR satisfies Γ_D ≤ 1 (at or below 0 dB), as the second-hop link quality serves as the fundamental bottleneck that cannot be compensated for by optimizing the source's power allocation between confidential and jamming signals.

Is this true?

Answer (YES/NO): NO